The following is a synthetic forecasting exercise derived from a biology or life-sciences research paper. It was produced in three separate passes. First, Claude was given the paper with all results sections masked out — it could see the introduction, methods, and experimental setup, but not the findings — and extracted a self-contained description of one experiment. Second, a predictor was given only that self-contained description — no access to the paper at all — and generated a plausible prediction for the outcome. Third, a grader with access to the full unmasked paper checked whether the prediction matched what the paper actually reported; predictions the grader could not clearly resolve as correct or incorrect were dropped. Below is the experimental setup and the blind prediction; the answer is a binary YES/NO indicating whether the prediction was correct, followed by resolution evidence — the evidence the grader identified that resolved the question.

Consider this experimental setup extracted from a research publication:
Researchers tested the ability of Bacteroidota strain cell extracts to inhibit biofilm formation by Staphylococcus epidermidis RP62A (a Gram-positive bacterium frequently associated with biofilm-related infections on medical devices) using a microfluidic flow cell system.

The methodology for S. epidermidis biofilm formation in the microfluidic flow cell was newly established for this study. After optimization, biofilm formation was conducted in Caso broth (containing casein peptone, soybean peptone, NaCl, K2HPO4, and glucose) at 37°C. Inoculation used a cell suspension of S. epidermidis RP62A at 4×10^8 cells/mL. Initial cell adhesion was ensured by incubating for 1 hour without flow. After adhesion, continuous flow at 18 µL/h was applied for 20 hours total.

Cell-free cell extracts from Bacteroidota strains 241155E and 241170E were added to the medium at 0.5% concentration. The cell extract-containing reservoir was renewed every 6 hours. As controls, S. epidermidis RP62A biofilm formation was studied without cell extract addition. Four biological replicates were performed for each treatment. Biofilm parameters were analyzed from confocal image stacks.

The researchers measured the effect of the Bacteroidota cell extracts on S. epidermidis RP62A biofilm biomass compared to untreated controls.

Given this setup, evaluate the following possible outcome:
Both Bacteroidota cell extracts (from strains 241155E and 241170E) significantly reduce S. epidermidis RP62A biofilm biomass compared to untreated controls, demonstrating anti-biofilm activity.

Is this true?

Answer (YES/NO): YES